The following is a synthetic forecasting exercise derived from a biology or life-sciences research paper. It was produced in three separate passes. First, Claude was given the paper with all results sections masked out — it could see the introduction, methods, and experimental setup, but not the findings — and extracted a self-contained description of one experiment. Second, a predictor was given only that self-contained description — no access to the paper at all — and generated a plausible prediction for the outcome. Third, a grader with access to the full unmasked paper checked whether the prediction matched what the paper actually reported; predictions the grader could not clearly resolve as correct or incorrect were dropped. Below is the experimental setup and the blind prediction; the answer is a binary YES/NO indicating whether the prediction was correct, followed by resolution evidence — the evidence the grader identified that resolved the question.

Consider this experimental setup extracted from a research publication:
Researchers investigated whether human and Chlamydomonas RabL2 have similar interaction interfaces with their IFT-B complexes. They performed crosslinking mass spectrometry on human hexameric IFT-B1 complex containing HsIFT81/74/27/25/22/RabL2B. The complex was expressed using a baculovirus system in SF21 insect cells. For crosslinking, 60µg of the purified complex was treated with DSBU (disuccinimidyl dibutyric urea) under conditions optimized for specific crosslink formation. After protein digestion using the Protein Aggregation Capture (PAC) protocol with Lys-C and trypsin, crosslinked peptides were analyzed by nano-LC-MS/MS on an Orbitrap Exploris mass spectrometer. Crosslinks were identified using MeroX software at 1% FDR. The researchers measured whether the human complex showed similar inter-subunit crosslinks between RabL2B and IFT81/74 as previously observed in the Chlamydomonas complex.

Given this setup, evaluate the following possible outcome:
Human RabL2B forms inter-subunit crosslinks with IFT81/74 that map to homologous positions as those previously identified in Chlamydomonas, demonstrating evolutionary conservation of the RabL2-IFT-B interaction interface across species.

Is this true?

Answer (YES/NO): YES